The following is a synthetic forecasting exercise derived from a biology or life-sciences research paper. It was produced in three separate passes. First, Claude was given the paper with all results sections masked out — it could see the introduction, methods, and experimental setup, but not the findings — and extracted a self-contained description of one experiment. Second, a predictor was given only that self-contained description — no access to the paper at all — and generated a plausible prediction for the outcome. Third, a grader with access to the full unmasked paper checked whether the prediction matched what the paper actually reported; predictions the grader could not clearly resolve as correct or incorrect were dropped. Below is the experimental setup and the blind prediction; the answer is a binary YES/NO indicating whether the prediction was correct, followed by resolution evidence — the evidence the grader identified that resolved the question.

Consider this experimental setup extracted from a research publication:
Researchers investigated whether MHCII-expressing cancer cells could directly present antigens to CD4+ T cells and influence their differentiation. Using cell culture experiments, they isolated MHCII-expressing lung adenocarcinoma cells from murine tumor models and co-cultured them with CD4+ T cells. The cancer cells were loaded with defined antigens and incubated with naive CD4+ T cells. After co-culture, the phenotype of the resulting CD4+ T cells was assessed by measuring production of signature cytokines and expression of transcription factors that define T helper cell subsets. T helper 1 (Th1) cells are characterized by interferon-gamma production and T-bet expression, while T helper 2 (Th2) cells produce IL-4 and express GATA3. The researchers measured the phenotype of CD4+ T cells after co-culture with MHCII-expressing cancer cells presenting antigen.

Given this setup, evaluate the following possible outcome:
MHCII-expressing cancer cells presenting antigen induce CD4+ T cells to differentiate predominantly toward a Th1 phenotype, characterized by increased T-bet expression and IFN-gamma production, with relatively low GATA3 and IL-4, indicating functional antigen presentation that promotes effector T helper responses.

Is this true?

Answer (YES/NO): YES